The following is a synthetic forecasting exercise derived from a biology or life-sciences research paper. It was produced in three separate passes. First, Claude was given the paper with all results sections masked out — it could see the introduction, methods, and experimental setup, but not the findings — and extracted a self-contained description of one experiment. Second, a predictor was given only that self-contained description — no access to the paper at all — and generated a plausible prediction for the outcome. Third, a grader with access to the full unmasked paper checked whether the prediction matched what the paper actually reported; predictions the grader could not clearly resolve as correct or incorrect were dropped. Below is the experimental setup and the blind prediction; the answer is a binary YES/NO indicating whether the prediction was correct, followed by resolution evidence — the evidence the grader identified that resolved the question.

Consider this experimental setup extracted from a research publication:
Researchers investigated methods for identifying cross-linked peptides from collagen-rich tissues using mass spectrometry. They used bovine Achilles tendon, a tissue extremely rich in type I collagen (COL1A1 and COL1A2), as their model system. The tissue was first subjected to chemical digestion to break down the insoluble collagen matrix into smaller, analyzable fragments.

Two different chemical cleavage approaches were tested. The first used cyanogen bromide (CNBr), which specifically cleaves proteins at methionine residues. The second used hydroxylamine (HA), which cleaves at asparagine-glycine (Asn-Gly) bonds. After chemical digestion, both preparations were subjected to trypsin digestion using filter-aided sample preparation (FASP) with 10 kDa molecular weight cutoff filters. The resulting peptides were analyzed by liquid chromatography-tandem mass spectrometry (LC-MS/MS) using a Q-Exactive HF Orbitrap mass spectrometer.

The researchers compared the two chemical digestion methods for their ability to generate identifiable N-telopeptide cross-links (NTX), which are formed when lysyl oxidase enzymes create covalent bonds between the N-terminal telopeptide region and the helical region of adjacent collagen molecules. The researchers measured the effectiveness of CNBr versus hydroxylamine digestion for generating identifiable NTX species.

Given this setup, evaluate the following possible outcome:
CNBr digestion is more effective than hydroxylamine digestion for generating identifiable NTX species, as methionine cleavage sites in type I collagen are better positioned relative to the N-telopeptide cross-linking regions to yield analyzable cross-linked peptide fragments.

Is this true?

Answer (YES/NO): NO